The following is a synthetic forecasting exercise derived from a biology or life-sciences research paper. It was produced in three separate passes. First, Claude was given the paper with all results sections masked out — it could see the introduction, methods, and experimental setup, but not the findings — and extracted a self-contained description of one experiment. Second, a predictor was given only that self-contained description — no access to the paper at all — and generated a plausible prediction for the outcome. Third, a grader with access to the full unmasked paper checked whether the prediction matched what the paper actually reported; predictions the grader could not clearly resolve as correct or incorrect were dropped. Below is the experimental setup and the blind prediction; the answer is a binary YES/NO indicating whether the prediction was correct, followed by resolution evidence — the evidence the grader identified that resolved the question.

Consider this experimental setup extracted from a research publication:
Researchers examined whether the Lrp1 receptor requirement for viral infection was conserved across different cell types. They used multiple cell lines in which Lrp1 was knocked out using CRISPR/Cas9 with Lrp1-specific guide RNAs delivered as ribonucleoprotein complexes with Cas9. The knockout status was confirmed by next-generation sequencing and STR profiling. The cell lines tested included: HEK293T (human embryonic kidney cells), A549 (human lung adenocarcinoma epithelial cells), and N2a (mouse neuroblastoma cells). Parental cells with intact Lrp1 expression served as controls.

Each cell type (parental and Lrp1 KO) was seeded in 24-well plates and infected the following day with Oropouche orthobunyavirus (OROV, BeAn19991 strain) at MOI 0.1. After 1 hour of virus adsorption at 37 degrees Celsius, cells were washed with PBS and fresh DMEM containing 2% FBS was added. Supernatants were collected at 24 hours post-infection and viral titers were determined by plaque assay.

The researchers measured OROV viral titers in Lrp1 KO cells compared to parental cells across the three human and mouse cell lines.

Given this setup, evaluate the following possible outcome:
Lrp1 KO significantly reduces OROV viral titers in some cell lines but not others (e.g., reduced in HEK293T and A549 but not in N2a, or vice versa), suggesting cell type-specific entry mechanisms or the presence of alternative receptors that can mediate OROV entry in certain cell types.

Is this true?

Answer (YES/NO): NO